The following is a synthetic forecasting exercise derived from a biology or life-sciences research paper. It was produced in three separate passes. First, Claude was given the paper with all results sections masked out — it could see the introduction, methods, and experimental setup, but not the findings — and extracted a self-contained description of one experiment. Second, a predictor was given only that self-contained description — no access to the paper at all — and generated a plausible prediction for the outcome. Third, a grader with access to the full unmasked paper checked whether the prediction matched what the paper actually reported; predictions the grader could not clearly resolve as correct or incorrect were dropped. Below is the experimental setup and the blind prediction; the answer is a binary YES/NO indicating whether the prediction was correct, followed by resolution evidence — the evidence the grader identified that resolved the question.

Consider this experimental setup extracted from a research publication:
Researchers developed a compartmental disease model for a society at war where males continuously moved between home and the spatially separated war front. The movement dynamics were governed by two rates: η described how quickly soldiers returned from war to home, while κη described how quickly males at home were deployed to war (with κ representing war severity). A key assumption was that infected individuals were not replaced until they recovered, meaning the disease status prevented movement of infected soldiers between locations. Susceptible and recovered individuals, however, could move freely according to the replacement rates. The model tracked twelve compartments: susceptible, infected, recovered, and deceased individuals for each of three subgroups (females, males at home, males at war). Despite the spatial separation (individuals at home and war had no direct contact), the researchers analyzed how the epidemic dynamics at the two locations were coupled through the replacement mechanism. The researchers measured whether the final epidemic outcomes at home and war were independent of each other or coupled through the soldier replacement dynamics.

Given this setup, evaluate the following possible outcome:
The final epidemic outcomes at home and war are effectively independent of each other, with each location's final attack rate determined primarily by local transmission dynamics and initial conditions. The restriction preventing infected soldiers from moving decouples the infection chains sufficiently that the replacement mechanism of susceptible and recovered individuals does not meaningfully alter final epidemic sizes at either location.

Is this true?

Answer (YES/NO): NO